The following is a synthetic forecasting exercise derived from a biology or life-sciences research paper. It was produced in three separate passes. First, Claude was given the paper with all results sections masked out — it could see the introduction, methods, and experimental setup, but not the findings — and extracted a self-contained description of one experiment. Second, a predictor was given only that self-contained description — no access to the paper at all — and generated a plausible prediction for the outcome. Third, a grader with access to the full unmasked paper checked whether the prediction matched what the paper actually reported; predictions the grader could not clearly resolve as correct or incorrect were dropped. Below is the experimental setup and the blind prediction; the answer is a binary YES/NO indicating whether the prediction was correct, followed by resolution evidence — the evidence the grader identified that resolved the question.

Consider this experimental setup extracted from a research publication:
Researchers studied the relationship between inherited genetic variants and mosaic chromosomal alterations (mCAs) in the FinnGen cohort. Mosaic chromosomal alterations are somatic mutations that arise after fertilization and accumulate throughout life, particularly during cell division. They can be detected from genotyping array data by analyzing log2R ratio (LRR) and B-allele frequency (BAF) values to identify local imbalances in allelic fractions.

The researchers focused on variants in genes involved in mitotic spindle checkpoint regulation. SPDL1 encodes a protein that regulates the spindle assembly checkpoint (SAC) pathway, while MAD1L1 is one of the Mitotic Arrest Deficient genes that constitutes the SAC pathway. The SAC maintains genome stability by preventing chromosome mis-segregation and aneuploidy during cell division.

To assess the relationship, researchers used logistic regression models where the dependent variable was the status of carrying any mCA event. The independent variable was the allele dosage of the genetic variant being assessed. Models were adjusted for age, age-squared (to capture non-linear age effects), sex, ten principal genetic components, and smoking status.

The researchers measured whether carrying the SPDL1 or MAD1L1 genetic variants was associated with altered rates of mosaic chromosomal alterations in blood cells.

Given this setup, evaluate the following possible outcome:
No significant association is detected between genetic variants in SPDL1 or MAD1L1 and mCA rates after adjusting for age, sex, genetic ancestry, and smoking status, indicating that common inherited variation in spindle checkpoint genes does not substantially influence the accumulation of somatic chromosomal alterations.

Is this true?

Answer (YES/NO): NO